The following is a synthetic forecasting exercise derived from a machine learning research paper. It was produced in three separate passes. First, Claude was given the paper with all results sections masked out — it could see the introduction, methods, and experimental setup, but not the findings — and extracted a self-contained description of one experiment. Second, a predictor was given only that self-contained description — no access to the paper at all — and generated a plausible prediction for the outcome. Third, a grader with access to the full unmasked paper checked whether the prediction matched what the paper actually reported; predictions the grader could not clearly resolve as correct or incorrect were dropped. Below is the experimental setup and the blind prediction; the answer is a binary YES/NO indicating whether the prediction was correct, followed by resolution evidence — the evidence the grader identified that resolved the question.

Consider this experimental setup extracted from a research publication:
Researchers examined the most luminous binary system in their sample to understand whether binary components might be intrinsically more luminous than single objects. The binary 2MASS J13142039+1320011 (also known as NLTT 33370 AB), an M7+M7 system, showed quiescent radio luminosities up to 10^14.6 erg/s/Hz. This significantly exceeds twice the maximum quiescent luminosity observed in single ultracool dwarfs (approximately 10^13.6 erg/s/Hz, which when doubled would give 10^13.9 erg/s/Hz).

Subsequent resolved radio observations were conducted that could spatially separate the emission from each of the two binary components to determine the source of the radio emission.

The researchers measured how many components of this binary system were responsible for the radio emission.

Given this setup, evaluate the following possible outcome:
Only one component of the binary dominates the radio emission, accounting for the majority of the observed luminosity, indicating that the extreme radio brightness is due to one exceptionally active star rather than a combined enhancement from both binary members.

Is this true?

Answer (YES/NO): YES